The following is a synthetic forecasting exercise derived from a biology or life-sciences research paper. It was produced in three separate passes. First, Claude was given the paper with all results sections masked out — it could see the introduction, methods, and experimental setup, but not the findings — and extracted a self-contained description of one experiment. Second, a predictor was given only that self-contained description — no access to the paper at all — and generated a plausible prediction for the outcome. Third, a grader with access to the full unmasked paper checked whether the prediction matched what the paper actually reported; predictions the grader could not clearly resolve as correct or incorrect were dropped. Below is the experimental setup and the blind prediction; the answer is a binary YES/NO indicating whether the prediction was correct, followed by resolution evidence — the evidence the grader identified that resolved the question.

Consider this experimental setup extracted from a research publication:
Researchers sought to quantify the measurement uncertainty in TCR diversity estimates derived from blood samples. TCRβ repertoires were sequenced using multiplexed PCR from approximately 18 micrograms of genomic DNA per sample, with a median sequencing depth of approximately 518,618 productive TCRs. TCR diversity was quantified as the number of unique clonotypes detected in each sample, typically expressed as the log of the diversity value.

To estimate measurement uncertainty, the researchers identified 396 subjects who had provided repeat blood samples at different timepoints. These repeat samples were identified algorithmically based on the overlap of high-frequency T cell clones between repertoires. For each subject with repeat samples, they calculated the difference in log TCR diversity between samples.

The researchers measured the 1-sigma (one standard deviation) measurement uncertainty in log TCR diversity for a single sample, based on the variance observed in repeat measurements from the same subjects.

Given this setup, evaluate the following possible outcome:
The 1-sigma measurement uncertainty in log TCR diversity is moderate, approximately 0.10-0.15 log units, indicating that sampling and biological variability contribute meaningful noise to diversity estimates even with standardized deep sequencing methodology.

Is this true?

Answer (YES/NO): YES